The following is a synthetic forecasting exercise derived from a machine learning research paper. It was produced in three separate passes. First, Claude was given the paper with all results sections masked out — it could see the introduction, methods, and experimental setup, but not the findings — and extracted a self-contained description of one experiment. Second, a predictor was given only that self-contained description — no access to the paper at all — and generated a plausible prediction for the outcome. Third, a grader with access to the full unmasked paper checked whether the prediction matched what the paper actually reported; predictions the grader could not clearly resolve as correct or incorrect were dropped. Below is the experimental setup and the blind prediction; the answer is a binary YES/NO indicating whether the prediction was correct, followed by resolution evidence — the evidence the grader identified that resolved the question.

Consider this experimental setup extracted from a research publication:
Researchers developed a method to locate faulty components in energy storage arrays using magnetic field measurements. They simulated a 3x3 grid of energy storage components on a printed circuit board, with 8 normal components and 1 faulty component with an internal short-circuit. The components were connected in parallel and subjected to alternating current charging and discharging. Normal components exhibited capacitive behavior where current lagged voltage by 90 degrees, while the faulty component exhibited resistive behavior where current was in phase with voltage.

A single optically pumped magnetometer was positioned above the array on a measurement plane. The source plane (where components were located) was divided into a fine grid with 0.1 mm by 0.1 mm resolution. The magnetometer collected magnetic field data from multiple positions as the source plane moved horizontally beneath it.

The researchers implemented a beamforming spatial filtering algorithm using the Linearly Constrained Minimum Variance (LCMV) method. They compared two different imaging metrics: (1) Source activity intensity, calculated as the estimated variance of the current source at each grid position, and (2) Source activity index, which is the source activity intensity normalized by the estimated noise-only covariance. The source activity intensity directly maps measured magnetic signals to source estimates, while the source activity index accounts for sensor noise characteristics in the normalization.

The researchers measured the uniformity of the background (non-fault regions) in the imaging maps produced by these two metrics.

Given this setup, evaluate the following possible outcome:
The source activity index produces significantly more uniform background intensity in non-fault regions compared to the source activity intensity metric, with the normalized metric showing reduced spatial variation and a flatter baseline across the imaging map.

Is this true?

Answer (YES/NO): YES